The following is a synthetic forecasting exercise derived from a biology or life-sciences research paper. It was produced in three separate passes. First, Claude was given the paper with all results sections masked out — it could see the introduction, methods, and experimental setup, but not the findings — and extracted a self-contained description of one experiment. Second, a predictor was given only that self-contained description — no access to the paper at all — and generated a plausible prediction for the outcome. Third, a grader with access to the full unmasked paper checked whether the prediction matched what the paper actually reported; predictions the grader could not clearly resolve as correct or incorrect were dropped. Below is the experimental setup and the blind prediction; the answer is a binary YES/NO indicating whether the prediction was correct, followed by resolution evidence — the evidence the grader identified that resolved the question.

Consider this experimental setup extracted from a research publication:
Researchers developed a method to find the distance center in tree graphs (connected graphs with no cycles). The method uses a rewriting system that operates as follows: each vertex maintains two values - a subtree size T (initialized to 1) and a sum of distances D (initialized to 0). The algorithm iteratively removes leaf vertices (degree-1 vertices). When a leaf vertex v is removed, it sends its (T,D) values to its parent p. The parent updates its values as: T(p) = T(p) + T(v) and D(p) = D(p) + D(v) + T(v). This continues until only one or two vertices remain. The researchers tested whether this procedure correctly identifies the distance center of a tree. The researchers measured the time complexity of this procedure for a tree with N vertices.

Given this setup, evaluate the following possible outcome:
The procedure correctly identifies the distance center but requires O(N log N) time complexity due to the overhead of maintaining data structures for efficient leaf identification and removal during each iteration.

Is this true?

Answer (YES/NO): NO